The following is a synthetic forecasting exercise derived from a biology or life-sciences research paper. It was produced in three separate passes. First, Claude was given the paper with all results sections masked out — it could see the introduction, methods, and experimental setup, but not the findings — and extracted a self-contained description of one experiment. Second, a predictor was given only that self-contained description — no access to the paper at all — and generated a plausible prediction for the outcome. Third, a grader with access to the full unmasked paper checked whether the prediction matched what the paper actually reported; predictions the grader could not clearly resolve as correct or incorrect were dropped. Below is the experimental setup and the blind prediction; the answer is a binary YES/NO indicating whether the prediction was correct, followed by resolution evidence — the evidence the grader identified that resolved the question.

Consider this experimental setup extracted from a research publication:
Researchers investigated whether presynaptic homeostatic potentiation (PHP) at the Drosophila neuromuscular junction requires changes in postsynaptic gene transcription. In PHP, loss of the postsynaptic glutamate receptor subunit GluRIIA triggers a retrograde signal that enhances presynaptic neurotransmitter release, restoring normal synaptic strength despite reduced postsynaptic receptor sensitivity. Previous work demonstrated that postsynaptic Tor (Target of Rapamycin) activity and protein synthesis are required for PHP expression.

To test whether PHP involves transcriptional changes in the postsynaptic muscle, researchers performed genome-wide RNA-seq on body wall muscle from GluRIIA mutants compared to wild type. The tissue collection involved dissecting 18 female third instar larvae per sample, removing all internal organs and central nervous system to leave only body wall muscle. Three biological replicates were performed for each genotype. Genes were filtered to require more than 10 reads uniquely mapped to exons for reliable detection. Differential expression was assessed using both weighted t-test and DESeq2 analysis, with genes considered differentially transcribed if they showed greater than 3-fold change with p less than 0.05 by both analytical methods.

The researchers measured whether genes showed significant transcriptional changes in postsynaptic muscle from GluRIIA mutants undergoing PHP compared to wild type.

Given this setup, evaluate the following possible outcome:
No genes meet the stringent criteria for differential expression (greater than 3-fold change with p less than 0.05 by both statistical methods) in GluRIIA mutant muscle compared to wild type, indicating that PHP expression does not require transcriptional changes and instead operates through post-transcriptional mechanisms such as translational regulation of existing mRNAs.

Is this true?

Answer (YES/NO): NO